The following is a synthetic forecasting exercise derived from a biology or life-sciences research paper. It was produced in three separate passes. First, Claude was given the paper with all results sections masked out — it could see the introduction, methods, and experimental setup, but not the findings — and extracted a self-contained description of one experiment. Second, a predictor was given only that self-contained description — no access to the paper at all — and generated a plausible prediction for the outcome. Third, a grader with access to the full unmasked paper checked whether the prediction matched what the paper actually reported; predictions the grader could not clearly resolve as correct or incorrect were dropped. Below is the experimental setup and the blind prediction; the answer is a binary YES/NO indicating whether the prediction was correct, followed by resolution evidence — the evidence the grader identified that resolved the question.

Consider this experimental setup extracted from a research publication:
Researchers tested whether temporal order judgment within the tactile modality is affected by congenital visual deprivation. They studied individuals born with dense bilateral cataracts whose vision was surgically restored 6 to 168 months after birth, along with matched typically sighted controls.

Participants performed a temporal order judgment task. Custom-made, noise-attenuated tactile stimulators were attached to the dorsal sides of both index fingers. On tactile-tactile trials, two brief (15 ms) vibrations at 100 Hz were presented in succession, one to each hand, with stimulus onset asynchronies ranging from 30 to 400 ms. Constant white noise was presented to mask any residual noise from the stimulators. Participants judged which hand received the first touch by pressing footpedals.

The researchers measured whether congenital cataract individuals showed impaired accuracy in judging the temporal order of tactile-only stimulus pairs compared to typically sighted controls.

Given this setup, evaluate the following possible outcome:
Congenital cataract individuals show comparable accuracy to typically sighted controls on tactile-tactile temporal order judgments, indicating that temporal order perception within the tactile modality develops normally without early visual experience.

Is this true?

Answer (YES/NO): YES